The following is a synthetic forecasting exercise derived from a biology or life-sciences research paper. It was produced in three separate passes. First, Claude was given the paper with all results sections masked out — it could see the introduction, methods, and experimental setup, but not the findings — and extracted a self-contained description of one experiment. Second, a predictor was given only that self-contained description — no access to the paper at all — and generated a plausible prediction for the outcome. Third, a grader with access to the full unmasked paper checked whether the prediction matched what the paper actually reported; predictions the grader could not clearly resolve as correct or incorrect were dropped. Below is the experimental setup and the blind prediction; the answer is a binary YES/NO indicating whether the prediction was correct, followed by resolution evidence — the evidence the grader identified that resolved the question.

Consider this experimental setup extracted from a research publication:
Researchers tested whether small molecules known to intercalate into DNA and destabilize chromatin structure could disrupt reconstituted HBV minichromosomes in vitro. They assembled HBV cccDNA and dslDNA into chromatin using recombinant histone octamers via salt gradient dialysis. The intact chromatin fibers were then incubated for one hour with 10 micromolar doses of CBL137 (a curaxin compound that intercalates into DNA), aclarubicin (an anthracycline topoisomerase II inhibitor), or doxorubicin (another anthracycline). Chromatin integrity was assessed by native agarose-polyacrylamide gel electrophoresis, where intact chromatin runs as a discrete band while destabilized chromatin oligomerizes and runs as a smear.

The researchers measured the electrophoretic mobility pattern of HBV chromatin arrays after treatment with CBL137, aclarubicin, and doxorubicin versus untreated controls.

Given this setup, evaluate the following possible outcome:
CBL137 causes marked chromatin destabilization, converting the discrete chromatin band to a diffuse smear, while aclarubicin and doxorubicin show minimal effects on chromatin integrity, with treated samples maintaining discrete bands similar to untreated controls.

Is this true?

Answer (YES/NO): NO